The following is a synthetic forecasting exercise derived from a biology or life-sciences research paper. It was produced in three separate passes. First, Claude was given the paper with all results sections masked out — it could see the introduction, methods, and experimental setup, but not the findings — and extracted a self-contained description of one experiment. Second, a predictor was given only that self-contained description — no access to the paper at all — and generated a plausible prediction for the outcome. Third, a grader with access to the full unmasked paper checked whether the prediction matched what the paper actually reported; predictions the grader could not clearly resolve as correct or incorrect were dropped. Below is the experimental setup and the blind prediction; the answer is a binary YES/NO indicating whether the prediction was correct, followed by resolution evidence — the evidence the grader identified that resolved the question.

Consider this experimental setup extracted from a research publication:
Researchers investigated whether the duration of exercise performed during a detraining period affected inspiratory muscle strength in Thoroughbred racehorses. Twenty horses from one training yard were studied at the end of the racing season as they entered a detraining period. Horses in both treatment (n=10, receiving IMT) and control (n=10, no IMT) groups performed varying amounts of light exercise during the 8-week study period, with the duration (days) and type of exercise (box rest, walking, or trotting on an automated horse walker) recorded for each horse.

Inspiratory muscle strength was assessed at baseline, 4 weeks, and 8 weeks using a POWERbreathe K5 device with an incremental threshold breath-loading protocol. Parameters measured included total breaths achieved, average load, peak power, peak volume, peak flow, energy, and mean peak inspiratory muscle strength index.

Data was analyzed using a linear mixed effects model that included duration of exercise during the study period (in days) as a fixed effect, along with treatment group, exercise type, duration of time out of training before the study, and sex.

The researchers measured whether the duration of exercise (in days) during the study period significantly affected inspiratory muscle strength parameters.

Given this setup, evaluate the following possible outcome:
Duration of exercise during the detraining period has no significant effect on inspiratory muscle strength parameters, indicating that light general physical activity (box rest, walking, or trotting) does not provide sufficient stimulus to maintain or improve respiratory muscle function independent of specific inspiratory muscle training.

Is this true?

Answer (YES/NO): YES